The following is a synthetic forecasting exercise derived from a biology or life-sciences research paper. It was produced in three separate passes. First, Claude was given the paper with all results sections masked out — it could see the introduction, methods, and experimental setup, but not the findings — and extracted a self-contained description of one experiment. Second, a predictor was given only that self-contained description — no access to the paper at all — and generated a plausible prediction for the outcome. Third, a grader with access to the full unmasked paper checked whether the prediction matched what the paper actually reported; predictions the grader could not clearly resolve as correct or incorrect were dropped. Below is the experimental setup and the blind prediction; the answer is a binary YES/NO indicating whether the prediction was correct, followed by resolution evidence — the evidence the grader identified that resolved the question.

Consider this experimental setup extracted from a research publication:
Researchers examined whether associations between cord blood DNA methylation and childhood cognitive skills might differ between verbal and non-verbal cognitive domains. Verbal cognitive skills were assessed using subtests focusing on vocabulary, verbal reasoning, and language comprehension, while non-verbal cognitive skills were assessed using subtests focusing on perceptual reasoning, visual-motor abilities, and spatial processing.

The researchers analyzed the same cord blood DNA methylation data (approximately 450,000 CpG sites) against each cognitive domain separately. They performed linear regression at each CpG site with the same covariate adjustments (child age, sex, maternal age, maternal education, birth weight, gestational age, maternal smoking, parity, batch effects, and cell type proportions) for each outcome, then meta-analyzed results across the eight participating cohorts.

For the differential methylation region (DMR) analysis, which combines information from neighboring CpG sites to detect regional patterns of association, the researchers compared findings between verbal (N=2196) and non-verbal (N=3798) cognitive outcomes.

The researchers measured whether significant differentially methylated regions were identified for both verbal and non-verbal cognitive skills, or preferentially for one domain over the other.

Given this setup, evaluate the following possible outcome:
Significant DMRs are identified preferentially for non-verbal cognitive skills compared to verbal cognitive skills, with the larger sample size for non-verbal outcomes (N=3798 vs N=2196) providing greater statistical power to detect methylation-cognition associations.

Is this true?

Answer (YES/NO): NO